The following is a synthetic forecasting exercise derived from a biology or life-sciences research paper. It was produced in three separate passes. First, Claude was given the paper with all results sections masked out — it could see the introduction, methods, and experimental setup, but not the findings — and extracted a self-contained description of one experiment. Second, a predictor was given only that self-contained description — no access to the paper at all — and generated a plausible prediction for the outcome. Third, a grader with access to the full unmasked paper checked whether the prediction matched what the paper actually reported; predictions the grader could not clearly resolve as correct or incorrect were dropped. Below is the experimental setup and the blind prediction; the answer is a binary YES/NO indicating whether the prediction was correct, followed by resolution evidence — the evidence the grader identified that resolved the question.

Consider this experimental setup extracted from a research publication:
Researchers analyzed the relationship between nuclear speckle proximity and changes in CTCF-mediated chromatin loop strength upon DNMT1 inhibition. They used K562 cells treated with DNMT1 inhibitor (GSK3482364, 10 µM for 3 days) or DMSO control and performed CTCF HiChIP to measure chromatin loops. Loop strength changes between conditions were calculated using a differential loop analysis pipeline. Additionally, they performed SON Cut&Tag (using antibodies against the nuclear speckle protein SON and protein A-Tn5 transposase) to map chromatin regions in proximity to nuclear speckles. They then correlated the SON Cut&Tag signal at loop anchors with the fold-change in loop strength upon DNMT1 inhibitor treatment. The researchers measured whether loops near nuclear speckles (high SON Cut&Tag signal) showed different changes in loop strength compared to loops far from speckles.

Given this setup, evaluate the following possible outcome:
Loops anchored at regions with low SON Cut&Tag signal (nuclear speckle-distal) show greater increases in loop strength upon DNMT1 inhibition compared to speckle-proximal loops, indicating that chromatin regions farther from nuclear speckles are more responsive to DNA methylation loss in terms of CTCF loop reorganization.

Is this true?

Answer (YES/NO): NO